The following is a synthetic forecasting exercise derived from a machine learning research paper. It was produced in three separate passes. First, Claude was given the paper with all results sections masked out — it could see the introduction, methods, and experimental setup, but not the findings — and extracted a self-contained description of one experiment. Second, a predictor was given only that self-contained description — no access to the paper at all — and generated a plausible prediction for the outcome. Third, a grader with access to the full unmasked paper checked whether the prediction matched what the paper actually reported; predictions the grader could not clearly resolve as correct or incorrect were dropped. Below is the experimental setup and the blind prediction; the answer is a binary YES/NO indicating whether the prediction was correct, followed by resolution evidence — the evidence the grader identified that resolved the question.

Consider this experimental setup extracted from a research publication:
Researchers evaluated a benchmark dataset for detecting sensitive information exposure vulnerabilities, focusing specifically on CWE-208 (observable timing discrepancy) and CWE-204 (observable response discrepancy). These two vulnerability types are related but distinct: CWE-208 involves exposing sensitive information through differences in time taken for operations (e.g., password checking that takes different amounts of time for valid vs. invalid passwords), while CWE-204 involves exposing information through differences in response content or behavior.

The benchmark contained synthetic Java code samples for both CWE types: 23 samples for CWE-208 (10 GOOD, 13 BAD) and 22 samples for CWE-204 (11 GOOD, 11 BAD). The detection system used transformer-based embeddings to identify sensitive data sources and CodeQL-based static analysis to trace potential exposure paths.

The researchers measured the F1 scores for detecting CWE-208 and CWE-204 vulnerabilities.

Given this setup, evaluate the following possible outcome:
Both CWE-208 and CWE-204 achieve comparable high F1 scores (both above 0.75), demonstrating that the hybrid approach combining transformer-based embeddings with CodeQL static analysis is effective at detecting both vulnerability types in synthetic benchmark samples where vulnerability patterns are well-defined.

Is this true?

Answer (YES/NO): YES